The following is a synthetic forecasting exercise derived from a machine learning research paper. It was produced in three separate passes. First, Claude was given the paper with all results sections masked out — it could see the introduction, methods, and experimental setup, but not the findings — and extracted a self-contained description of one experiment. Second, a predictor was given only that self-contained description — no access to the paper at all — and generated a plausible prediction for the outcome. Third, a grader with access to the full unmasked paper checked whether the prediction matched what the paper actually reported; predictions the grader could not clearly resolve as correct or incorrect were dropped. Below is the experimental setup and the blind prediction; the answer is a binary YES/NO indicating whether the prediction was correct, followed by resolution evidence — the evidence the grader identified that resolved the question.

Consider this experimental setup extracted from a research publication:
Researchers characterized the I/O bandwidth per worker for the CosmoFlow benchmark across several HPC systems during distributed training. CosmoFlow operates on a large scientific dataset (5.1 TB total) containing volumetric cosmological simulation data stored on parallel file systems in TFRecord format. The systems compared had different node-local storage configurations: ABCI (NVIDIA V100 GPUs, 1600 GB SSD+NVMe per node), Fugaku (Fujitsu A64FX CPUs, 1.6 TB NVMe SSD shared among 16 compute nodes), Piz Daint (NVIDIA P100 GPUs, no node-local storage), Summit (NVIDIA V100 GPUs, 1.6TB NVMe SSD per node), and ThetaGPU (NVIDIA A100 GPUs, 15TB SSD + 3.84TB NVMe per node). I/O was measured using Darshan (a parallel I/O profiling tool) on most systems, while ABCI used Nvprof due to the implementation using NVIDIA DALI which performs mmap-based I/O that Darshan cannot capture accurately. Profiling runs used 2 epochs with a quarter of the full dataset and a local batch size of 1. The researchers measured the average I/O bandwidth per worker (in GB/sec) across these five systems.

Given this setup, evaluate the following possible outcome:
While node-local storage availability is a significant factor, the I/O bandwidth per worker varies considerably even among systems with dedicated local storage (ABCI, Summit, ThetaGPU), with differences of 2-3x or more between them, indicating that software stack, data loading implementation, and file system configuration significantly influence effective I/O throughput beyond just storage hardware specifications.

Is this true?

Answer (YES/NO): NO